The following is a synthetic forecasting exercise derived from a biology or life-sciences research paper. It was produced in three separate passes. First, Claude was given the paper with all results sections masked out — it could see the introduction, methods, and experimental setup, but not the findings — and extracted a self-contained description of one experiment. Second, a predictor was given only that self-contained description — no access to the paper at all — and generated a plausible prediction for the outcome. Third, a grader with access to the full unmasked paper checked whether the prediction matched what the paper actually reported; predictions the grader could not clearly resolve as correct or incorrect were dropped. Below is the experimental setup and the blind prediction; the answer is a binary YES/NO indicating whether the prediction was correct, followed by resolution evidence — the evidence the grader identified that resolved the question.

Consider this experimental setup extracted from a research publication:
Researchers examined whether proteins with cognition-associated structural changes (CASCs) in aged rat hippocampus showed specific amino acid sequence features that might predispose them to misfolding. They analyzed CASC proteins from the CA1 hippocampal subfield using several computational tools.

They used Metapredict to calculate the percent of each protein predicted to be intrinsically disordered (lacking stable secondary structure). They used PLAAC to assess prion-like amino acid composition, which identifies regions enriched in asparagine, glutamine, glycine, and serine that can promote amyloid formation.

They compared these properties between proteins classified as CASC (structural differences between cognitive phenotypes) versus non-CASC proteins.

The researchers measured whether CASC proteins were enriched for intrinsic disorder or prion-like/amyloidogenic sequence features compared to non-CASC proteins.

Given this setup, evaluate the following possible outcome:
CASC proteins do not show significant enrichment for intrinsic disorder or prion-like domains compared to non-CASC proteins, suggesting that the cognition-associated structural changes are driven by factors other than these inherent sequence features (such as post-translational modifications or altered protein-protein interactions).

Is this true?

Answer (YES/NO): YES